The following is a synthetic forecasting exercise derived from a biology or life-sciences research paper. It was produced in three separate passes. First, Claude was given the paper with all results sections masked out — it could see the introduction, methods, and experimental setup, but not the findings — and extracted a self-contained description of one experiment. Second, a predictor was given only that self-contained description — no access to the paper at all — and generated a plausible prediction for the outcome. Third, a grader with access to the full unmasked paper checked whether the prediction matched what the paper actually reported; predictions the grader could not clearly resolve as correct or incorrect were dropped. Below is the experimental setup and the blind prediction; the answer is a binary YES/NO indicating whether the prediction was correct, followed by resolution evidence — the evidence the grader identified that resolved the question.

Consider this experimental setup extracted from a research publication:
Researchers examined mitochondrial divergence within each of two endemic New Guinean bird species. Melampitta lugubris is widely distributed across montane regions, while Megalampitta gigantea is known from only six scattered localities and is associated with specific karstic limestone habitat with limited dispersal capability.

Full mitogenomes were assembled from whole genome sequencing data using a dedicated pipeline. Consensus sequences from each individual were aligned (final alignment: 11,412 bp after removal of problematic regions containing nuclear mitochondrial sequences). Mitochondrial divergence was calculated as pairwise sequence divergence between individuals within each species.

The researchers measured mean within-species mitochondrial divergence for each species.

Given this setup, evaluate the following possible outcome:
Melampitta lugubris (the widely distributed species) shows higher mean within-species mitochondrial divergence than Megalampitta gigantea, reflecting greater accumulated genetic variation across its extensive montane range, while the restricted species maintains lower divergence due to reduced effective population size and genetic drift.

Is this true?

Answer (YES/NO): YES